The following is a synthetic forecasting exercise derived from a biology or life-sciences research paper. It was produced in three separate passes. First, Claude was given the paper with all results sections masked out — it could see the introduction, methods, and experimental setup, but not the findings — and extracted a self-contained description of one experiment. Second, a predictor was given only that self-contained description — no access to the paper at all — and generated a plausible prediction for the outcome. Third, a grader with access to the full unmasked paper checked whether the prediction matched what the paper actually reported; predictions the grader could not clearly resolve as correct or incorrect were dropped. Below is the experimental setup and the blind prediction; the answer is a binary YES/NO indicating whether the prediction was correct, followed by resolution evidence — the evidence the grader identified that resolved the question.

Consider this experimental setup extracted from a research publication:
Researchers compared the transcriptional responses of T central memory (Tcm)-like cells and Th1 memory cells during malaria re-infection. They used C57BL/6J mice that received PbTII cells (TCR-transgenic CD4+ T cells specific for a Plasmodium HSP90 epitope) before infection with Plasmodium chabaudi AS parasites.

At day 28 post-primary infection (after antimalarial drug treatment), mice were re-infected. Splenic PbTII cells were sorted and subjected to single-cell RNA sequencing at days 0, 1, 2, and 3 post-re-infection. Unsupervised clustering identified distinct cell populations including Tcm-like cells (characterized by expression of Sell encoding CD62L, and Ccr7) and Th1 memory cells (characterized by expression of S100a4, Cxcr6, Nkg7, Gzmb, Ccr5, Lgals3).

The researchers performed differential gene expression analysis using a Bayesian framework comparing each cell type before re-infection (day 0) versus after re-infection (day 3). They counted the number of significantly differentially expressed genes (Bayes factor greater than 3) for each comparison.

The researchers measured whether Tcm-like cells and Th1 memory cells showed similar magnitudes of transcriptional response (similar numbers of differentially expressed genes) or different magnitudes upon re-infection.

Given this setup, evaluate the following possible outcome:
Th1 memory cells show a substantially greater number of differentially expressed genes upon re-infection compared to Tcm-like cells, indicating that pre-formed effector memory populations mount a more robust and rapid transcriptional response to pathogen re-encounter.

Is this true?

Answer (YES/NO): YES